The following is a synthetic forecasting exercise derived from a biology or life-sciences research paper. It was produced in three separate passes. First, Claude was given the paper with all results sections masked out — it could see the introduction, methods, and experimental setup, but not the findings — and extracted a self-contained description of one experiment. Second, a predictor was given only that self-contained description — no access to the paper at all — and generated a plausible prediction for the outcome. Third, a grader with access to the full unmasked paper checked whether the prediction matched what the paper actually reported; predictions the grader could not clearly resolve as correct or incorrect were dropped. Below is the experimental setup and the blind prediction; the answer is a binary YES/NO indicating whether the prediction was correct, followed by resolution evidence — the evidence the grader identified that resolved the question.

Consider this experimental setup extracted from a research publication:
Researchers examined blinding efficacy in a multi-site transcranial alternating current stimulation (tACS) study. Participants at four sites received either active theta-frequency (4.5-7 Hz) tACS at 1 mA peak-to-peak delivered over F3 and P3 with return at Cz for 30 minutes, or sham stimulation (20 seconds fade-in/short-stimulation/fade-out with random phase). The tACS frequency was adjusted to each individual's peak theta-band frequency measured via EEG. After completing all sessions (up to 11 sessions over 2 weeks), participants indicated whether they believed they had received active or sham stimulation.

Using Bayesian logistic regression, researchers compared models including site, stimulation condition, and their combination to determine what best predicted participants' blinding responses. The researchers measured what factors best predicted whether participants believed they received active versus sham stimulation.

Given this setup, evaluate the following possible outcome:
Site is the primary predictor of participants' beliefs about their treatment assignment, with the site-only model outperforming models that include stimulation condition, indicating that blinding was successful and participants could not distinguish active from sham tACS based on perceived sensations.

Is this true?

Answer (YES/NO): NO